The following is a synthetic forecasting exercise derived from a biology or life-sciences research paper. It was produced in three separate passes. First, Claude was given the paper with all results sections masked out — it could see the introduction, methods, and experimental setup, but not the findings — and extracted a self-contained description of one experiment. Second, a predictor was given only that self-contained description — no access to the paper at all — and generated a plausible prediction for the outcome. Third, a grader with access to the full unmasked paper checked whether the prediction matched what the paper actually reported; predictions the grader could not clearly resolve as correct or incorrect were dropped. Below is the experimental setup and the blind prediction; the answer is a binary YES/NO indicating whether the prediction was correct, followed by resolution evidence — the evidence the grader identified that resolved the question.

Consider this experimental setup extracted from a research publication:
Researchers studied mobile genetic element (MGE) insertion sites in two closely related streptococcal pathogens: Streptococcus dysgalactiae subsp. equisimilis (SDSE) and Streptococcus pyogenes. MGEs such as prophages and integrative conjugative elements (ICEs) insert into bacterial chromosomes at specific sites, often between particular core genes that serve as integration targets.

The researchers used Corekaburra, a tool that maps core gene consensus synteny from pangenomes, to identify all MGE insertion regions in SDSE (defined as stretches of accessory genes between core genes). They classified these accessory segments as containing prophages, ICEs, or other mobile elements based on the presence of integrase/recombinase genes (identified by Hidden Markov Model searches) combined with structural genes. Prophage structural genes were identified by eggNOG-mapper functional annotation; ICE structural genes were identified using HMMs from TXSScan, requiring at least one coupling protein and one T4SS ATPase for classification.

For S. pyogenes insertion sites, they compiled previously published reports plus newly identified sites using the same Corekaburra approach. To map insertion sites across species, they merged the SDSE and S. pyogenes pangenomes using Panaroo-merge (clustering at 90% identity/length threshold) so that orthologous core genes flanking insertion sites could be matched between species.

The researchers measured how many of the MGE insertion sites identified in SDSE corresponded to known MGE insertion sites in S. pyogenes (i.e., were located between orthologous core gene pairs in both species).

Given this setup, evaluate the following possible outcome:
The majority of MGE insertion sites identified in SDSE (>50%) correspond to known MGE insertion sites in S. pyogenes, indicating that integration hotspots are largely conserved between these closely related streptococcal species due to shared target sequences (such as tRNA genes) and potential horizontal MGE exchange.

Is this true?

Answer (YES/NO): NO